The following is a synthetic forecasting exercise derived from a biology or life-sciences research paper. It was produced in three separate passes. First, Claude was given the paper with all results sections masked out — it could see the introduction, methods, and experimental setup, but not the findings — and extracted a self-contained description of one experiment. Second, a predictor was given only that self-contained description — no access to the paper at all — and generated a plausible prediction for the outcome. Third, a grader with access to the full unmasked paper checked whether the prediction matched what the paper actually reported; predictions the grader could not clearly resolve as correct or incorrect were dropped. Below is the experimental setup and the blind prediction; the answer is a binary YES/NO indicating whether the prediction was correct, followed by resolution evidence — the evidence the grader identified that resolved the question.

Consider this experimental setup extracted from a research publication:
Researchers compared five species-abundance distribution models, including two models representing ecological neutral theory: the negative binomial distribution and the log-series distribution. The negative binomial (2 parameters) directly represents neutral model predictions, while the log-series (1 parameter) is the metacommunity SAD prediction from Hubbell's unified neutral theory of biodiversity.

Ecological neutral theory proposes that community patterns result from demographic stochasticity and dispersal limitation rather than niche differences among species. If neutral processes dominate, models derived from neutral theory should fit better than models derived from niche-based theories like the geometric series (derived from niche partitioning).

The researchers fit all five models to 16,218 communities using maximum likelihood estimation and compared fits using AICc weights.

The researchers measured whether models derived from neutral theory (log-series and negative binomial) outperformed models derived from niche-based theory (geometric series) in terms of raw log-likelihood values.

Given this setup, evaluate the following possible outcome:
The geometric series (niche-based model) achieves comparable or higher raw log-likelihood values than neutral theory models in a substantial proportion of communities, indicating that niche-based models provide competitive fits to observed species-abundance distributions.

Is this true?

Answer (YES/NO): YES